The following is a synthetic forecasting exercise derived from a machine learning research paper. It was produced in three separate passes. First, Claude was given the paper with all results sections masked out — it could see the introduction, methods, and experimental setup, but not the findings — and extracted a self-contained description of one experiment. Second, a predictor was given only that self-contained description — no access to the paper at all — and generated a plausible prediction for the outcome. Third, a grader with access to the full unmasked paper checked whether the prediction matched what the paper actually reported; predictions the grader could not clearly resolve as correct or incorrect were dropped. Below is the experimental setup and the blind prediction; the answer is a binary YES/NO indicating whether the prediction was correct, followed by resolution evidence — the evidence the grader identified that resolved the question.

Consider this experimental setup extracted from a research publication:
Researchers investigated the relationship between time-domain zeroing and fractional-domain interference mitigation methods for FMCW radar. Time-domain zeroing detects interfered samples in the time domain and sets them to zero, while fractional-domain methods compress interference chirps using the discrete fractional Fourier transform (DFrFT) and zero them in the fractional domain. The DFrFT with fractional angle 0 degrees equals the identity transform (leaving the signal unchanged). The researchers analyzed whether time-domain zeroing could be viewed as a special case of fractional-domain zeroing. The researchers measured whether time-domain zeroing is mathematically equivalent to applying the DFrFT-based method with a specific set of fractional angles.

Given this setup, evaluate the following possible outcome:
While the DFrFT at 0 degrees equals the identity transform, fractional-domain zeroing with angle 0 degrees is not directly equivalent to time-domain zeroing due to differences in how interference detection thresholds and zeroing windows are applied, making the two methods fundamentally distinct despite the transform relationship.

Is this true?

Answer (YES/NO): NO